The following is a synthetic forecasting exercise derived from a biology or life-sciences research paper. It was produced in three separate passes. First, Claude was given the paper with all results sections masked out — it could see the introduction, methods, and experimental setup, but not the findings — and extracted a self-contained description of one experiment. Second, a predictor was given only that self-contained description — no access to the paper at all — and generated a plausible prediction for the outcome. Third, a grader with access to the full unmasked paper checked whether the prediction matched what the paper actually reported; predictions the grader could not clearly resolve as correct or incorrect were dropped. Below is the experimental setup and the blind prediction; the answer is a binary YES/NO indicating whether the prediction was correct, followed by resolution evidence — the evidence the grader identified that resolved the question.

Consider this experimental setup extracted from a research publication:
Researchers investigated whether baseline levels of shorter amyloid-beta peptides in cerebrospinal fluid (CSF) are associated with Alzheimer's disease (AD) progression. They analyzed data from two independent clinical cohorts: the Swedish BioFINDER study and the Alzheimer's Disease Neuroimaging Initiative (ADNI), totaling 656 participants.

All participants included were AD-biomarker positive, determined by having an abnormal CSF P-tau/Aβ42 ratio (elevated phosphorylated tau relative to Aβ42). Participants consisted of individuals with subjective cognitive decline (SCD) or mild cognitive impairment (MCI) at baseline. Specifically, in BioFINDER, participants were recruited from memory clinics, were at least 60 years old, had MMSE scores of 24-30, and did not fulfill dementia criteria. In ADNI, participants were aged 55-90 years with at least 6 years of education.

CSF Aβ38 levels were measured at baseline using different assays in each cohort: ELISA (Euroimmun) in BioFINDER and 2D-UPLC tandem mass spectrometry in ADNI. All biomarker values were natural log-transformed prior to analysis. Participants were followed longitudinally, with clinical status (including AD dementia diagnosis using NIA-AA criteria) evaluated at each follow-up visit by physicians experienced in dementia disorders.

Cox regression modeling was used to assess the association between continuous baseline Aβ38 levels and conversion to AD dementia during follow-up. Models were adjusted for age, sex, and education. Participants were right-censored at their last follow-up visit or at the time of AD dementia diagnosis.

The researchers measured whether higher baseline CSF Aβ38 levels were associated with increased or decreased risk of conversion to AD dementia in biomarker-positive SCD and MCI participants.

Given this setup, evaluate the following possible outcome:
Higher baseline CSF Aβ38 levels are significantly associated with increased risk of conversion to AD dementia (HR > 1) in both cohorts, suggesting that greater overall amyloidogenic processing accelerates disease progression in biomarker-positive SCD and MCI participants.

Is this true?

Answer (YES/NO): NO